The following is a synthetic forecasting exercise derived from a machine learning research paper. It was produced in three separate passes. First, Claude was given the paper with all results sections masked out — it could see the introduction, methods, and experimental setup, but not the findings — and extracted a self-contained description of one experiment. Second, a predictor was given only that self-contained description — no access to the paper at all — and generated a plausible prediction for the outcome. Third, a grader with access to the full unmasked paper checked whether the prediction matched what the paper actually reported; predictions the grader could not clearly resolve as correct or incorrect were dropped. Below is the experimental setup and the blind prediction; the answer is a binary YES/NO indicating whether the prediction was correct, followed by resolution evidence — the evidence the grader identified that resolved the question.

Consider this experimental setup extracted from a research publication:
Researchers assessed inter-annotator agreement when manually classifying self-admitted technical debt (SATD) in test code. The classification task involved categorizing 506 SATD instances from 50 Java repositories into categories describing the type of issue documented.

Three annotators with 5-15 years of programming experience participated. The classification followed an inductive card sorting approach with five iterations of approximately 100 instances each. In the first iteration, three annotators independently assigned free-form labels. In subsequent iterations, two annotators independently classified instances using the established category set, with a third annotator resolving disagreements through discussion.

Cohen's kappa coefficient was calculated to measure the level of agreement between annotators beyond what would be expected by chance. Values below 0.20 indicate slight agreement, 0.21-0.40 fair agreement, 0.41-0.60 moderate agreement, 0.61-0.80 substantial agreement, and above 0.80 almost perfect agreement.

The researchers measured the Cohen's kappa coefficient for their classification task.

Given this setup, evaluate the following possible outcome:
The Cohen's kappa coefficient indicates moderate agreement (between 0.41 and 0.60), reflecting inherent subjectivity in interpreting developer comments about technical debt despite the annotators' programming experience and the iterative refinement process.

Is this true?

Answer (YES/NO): NO